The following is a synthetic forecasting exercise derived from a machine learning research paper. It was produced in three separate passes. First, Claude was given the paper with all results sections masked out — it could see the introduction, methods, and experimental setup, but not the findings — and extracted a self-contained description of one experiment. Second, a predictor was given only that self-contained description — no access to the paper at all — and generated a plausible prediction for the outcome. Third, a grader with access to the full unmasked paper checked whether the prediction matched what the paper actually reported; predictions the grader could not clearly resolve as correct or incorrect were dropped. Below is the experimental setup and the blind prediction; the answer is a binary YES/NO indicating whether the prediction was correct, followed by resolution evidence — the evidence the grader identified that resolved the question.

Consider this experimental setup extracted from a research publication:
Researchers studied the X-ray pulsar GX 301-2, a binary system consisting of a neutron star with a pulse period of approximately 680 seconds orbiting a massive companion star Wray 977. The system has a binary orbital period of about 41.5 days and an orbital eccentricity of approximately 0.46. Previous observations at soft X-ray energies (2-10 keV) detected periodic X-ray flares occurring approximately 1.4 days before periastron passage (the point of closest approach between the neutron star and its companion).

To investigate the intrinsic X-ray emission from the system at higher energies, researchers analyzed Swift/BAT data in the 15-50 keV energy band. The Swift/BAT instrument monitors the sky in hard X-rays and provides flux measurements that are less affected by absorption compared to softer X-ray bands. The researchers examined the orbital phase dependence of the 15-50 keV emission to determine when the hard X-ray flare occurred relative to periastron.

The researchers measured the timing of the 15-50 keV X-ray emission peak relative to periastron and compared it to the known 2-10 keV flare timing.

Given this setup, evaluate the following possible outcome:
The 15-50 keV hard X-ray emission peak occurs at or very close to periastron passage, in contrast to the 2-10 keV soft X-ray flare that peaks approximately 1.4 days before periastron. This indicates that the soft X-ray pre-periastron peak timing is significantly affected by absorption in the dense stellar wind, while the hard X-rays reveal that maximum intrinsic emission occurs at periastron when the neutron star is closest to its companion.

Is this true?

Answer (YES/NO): YES